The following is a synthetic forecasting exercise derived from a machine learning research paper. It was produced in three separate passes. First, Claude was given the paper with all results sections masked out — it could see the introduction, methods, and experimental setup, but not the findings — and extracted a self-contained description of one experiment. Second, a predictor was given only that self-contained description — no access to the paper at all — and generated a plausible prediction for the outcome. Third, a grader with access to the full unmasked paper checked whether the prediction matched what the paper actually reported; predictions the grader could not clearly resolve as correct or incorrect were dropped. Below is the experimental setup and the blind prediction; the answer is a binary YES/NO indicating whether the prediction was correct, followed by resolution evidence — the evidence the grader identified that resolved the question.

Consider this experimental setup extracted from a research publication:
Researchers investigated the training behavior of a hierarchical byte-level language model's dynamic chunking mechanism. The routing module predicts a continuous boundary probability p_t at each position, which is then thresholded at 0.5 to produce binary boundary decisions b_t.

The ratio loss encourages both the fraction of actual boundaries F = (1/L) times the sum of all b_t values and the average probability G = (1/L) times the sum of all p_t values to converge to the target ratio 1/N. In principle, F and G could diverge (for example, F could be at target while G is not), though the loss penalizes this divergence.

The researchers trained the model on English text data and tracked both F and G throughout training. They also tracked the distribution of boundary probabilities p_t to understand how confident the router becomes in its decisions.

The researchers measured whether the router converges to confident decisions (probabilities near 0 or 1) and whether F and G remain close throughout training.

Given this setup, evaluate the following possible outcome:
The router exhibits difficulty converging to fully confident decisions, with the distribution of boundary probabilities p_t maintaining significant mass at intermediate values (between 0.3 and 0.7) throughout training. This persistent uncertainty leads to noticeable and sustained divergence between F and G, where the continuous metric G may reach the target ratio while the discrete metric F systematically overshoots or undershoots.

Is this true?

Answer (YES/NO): NO